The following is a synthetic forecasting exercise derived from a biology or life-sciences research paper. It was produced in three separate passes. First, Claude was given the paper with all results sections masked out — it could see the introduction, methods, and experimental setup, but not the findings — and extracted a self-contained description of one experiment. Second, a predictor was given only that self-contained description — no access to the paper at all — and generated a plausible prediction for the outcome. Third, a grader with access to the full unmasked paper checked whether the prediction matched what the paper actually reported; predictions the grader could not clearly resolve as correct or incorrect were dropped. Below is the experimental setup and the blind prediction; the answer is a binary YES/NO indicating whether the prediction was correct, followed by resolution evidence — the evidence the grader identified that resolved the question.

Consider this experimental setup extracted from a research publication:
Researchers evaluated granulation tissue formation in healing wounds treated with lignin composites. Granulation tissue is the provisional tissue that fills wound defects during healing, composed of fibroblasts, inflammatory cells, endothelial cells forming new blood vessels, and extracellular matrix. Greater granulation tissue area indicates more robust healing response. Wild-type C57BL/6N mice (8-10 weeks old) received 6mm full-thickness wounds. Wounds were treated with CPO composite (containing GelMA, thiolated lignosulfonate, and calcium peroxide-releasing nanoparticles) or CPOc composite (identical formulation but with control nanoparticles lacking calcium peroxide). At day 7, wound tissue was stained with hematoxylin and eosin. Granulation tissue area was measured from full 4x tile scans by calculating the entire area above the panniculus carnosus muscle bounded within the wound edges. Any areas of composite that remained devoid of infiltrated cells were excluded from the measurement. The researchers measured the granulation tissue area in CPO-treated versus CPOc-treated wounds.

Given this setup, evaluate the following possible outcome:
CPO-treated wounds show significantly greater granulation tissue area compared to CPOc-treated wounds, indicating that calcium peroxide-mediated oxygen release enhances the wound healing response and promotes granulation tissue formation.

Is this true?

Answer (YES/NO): NO